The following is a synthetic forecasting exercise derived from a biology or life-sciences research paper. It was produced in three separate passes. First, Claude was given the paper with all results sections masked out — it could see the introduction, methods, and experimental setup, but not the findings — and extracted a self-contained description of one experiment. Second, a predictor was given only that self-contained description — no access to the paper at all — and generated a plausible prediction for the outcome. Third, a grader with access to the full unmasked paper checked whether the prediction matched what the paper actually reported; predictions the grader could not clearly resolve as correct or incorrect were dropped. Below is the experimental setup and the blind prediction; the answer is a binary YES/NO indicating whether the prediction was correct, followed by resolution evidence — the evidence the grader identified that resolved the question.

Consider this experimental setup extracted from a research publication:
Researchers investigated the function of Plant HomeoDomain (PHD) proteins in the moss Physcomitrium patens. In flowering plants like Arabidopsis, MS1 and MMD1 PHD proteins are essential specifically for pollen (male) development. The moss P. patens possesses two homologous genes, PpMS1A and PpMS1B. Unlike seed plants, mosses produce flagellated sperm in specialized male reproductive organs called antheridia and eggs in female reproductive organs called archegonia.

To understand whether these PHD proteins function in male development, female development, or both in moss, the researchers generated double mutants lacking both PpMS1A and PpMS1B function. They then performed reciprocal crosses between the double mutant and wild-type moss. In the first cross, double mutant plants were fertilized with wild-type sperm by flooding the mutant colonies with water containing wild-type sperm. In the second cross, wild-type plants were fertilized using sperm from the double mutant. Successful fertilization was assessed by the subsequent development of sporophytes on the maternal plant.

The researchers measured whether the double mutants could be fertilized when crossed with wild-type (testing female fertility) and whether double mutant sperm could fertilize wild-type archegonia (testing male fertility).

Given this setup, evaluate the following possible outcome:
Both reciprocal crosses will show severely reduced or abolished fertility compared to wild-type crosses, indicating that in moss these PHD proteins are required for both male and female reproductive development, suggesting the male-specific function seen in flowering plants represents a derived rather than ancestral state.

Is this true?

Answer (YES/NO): YES